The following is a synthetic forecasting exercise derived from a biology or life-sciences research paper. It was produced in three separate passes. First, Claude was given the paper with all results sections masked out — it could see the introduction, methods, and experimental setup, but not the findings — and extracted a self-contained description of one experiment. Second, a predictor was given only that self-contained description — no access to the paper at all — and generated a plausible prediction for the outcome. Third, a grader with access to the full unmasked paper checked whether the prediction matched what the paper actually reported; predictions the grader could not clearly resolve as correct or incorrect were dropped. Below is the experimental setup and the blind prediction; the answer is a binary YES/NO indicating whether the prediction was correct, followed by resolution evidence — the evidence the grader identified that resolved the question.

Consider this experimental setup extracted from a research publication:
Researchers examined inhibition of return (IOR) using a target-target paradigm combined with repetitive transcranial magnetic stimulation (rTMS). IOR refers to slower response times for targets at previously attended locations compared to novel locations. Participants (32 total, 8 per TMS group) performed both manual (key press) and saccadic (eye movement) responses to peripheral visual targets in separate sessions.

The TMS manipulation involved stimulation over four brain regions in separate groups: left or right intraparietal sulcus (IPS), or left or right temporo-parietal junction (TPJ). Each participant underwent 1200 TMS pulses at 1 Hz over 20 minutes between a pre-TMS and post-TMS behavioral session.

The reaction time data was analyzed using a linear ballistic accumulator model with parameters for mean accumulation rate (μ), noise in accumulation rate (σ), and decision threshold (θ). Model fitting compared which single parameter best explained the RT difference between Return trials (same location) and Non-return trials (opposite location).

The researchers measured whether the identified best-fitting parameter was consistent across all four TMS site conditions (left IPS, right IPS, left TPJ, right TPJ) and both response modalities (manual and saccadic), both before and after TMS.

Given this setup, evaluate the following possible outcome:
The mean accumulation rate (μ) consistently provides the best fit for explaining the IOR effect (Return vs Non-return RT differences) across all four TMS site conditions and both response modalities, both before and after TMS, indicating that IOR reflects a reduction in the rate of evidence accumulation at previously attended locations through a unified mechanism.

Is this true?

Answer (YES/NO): NO